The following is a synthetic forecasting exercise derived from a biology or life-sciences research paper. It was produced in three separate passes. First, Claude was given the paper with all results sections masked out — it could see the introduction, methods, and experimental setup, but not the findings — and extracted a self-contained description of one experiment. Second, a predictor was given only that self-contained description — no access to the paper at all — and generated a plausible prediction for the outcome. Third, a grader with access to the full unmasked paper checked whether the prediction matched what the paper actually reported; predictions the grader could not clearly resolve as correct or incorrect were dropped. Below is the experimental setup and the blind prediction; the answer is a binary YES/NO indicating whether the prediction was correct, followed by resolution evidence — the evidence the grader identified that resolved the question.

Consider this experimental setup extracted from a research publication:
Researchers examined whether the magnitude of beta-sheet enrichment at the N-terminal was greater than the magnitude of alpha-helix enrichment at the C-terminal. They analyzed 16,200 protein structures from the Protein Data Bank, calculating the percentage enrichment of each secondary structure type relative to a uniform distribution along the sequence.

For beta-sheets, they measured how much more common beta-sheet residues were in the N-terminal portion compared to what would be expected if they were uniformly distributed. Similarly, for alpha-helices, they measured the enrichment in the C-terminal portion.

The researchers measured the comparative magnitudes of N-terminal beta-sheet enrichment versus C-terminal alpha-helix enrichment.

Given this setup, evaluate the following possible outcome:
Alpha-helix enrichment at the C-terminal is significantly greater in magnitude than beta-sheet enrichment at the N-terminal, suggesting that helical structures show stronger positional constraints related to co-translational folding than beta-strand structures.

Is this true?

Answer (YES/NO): NO